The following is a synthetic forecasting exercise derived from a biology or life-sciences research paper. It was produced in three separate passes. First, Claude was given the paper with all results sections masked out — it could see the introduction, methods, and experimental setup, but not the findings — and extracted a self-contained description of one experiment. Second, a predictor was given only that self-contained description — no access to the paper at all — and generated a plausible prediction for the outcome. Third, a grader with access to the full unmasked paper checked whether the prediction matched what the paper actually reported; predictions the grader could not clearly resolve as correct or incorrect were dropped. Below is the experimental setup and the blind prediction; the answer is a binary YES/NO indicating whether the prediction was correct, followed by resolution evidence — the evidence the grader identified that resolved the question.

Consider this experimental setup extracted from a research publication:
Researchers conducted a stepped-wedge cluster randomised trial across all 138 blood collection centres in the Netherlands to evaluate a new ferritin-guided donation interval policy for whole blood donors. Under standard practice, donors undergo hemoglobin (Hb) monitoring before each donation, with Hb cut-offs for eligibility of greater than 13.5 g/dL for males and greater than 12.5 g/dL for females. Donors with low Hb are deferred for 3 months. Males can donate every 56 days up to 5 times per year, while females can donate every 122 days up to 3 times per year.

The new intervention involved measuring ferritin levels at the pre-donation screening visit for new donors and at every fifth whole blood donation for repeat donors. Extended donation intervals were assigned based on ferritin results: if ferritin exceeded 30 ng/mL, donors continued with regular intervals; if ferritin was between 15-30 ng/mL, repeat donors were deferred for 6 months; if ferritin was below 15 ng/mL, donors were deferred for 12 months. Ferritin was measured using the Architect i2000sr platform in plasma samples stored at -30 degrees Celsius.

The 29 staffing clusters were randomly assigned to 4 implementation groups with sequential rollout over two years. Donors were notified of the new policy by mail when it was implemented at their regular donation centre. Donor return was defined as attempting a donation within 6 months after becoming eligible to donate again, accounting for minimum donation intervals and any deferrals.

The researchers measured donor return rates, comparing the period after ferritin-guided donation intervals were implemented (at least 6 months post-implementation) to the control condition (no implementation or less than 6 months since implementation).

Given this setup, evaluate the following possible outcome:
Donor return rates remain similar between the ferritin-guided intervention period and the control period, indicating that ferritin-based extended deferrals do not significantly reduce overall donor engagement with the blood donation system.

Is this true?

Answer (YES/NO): NO